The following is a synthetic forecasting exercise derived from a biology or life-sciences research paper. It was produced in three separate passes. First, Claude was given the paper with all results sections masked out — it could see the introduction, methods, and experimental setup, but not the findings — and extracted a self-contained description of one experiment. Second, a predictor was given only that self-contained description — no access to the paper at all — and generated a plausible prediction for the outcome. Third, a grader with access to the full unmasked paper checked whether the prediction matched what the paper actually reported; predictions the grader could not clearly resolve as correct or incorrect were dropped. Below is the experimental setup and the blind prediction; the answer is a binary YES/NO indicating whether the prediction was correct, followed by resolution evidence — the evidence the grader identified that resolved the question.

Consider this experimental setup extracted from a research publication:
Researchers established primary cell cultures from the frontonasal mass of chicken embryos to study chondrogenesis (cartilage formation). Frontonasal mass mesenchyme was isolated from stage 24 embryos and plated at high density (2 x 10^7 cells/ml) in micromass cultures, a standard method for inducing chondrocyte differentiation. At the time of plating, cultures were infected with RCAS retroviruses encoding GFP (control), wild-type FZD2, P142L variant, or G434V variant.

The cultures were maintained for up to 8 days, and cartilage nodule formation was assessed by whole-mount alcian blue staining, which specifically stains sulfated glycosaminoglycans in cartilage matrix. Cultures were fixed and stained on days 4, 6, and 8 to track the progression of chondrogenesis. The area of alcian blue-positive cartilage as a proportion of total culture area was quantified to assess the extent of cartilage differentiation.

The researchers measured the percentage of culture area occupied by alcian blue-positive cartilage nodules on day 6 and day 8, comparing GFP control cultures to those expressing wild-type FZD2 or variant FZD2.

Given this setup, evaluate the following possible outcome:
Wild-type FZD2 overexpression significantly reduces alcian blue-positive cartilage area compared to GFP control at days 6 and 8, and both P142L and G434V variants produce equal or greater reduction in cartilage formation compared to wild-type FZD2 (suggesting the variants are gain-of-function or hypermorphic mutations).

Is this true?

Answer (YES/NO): NO